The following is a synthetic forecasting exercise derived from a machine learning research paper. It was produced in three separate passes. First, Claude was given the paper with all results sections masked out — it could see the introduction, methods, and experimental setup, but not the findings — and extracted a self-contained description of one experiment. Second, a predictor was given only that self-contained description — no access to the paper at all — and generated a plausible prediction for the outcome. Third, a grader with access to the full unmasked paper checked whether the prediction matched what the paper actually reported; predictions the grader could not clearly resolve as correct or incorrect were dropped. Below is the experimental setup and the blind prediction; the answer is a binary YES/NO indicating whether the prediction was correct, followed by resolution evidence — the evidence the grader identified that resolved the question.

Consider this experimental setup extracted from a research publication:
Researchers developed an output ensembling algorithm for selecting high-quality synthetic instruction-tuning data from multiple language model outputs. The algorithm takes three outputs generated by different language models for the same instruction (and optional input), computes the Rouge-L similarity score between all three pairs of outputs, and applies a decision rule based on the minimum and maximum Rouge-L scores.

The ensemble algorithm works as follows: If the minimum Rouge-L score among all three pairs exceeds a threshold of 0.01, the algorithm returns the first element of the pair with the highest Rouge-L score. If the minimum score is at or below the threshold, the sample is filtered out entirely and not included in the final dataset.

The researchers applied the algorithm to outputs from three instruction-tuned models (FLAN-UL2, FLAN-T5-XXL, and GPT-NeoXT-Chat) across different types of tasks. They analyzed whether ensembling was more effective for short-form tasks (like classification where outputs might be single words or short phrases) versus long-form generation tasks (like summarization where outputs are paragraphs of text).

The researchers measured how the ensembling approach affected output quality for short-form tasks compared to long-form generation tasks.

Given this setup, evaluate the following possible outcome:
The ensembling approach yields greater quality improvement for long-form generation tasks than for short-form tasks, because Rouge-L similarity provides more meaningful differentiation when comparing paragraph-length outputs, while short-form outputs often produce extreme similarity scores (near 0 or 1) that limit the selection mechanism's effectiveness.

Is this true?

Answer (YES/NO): NO